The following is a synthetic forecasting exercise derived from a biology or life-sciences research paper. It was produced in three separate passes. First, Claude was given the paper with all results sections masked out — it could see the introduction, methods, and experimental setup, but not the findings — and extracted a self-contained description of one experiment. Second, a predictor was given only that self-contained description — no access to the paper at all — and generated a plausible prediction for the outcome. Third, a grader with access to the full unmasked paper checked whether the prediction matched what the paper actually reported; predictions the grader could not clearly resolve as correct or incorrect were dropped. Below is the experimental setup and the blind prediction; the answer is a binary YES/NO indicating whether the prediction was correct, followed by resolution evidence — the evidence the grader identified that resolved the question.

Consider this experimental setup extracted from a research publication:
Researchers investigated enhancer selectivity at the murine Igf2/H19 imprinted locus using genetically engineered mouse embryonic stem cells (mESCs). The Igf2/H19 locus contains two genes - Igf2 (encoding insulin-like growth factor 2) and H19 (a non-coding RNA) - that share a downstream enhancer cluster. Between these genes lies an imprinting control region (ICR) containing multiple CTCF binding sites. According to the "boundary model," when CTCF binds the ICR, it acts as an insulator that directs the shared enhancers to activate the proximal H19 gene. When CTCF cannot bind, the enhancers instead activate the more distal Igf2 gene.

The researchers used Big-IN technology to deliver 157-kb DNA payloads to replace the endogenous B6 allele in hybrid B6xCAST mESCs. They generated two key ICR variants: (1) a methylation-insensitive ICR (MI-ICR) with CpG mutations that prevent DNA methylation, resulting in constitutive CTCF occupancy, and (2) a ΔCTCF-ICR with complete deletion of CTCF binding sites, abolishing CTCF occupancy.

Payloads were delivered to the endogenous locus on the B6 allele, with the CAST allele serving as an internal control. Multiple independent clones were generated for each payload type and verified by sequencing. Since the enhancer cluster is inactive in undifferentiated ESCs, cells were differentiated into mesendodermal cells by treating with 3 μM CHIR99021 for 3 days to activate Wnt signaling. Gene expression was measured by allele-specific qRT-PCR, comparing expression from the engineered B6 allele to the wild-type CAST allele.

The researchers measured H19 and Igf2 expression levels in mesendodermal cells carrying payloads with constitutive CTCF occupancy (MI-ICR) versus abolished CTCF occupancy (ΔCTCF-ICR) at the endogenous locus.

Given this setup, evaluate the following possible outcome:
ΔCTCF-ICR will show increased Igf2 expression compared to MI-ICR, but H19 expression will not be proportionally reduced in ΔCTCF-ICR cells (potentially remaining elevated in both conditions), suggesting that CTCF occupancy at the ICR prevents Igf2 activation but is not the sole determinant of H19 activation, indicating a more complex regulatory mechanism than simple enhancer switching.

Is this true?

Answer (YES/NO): NO